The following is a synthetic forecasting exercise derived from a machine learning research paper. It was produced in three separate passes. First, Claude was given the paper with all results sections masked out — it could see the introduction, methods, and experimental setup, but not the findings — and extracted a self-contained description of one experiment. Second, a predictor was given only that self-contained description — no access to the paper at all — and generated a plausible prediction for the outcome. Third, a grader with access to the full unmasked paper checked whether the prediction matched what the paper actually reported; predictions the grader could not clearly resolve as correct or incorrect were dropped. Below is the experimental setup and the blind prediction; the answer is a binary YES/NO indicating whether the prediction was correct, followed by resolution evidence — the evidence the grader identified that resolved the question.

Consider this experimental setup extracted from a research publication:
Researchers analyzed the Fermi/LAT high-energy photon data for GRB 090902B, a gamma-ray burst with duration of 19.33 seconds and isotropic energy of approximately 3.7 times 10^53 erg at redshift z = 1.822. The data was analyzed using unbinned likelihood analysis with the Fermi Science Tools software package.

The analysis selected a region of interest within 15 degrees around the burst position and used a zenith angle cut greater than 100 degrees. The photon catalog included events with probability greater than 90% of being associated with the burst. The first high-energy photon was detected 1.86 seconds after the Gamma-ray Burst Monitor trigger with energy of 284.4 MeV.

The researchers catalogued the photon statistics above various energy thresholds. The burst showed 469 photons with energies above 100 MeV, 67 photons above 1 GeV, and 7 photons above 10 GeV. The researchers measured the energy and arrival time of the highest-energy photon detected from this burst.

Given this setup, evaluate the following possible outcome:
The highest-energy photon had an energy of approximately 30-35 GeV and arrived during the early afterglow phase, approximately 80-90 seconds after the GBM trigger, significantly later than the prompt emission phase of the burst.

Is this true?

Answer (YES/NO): NO